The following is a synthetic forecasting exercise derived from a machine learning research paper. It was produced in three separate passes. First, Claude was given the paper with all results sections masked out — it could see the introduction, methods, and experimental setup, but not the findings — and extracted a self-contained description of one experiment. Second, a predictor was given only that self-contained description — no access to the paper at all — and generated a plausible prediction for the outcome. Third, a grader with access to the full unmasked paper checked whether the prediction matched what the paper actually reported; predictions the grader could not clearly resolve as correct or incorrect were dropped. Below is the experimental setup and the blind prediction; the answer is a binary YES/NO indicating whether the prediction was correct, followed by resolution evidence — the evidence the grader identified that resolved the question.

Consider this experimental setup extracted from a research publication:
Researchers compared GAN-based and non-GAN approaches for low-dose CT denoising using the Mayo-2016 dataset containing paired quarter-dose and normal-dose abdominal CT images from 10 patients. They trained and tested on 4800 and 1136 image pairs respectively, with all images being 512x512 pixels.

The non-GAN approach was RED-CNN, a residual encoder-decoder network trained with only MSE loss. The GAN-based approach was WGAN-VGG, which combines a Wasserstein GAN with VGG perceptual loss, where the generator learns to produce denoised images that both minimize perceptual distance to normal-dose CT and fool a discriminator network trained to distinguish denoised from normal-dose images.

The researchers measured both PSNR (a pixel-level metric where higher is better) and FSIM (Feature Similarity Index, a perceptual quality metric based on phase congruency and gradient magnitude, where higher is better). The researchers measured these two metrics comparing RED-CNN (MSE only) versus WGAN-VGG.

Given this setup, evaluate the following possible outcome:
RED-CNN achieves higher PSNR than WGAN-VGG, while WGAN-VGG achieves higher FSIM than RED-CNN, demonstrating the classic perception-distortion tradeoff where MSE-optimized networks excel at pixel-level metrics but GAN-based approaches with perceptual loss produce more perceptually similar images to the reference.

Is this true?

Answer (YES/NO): YES